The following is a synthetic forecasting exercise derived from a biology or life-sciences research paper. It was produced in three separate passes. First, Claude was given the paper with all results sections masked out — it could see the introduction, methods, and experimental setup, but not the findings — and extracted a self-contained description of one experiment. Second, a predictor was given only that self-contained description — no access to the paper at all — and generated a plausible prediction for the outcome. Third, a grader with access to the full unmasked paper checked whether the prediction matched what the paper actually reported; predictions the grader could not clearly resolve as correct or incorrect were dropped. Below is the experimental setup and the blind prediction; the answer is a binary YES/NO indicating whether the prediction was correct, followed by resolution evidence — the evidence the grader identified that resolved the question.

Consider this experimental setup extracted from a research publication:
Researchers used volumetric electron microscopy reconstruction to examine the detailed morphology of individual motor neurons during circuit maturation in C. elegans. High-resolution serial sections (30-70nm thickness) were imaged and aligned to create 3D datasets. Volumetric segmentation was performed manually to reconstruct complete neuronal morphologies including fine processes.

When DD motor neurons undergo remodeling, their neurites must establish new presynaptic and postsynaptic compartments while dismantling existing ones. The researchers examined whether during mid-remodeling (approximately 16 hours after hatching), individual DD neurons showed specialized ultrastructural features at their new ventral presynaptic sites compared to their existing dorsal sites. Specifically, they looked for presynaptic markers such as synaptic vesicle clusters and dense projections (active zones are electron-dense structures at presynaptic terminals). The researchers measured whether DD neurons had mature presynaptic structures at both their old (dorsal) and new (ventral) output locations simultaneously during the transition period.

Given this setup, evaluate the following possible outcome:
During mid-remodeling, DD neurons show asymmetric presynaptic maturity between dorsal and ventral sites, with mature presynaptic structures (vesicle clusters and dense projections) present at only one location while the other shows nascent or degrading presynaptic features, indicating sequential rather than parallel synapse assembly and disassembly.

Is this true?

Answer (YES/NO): YES